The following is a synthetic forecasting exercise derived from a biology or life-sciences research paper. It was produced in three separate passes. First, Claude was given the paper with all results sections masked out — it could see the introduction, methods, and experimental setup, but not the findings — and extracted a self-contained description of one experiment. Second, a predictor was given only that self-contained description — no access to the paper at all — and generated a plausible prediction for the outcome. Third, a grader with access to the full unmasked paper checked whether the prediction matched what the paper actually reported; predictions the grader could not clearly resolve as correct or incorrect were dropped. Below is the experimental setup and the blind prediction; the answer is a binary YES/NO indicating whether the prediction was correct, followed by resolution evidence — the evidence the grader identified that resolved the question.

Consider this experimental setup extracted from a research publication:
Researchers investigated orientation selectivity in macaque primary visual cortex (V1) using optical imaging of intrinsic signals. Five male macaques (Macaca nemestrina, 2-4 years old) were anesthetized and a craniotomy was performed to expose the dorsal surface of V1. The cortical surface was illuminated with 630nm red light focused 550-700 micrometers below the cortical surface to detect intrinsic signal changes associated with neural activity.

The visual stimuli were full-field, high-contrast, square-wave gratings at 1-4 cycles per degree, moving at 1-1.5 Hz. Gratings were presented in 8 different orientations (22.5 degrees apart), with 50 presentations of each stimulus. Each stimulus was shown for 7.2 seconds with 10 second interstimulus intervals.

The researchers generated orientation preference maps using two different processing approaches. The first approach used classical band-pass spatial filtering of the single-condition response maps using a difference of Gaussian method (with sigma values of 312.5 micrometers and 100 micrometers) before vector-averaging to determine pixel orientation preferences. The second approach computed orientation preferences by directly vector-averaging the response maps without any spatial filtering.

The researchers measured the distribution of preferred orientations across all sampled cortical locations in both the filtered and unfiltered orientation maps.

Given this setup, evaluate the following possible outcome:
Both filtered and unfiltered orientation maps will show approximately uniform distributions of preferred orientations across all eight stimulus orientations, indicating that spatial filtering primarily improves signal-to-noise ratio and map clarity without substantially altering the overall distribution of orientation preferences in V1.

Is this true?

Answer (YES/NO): NO